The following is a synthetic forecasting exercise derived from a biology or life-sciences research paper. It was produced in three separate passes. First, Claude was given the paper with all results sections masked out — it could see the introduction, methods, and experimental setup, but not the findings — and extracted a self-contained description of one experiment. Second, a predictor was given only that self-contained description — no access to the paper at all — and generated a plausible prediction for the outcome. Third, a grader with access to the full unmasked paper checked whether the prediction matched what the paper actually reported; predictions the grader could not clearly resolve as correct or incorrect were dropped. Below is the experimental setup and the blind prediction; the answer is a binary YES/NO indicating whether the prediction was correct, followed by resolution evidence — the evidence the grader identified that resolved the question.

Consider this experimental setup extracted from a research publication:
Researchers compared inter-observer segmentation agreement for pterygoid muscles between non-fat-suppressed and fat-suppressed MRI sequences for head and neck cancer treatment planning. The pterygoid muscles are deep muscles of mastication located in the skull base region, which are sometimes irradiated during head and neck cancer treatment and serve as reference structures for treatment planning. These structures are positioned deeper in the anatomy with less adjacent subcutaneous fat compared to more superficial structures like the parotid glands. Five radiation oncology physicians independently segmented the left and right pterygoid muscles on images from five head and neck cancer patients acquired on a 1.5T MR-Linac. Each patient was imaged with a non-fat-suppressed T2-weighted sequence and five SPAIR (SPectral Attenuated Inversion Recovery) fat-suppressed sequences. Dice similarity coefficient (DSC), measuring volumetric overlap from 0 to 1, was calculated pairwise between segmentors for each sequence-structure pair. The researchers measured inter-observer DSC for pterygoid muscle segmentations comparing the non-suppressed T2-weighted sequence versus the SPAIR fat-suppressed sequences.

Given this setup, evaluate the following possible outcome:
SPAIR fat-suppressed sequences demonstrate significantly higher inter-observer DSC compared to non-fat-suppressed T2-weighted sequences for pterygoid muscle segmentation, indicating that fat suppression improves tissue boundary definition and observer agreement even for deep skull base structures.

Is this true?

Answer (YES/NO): NO